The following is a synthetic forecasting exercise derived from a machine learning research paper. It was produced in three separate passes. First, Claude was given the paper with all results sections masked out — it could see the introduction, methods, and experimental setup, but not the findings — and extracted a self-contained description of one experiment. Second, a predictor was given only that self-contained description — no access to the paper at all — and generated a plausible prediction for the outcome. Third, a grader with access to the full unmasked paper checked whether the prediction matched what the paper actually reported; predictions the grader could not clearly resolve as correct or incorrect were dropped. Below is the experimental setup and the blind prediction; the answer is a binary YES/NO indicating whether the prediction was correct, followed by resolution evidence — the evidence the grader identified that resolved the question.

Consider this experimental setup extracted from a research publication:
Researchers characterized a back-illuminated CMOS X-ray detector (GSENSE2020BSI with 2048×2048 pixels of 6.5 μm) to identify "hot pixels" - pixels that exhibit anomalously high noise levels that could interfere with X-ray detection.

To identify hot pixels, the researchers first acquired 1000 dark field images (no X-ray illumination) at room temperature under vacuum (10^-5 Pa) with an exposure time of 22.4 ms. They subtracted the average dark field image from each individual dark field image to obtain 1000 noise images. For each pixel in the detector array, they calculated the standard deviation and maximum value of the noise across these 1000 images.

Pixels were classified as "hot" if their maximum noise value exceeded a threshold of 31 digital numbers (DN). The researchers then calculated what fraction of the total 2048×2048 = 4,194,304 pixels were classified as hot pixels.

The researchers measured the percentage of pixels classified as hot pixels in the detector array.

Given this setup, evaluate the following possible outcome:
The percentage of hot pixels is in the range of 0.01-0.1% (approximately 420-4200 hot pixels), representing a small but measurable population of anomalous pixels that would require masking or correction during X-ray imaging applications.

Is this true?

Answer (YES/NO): NO